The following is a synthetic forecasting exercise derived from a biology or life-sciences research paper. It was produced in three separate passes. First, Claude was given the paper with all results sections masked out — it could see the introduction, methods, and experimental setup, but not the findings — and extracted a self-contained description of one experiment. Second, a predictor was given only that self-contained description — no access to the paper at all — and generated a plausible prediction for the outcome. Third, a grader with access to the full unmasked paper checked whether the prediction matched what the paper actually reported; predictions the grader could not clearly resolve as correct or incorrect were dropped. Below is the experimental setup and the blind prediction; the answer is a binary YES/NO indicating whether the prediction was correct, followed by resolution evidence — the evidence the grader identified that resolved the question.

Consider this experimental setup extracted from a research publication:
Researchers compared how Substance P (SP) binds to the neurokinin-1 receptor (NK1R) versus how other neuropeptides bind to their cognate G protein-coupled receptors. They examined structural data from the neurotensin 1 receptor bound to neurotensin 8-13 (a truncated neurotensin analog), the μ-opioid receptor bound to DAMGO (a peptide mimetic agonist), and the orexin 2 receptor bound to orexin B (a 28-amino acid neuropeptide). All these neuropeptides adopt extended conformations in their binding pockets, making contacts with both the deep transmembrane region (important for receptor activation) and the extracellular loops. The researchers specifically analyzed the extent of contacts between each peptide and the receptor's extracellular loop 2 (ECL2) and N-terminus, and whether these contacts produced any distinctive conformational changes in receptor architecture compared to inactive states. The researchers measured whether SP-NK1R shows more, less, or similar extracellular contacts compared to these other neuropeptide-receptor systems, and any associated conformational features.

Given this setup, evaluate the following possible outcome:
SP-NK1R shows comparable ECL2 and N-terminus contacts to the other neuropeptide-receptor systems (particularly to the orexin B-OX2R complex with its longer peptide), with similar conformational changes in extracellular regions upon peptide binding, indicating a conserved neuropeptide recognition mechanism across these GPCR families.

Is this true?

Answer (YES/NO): NO